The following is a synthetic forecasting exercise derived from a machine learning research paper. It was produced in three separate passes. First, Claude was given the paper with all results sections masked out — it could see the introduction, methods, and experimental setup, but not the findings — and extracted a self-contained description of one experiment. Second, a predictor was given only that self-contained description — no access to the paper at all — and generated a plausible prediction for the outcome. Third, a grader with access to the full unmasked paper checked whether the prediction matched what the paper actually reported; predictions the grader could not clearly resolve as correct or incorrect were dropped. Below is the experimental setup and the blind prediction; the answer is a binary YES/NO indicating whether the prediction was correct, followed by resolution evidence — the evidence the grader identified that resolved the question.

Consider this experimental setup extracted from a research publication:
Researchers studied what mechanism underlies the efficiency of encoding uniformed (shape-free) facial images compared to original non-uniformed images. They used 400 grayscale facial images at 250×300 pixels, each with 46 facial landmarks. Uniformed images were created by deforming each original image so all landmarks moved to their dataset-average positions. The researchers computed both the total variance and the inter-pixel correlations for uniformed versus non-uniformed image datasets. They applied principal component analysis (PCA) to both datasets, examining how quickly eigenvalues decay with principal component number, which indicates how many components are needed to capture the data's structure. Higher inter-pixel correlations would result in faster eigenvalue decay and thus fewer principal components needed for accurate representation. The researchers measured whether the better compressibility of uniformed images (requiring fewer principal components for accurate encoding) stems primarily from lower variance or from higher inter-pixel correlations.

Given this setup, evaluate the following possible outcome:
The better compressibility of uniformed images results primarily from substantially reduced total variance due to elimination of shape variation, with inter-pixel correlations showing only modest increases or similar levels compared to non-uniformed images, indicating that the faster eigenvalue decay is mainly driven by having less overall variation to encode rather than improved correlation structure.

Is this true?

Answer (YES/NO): NO